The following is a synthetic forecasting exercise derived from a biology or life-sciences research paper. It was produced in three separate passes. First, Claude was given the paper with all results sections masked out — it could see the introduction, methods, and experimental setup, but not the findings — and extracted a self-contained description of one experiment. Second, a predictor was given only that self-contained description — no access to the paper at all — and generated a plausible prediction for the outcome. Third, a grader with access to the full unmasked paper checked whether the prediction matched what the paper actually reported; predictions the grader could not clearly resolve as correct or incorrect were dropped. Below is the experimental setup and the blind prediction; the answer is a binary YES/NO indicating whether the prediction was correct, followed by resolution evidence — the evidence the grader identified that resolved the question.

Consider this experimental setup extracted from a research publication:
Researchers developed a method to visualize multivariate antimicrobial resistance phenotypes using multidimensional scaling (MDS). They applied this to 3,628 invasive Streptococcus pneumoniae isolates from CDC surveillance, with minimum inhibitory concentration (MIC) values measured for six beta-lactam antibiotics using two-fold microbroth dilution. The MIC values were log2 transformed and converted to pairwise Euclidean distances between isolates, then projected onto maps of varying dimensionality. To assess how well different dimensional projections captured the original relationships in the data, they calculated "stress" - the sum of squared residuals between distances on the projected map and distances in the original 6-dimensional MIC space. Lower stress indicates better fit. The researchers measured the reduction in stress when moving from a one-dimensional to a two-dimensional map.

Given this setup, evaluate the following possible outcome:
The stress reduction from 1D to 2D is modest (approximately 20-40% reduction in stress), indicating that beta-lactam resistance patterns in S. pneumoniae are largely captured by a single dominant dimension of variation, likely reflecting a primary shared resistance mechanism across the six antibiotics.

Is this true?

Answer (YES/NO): NO